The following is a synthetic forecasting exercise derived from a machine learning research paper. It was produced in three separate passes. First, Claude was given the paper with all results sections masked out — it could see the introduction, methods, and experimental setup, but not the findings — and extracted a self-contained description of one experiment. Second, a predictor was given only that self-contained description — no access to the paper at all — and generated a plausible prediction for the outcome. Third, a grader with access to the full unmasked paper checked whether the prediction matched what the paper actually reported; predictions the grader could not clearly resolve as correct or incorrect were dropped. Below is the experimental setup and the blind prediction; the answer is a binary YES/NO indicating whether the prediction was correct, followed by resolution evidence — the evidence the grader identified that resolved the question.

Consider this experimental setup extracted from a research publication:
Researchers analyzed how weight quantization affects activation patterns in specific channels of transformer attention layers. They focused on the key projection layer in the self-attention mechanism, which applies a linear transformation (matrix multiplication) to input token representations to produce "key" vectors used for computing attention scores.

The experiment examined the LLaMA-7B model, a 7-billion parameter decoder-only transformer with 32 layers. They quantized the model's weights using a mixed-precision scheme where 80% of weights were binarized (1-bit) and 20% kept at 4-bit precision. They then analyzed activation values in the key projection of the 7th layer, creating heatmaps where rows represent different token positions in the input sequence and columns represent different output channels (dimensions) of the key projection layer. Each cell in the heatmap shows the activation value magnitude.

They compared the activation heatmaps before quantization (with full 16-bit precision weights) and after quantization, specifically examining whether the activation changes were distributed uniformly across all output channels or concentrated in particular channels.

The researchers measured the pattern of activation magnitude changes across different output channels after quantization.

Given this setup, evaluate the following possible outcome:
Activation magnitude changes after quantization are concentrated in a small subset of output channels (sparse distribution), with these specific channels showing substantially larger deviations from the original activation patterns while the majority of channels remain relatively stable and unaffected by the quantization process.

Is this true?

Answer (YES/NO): YES